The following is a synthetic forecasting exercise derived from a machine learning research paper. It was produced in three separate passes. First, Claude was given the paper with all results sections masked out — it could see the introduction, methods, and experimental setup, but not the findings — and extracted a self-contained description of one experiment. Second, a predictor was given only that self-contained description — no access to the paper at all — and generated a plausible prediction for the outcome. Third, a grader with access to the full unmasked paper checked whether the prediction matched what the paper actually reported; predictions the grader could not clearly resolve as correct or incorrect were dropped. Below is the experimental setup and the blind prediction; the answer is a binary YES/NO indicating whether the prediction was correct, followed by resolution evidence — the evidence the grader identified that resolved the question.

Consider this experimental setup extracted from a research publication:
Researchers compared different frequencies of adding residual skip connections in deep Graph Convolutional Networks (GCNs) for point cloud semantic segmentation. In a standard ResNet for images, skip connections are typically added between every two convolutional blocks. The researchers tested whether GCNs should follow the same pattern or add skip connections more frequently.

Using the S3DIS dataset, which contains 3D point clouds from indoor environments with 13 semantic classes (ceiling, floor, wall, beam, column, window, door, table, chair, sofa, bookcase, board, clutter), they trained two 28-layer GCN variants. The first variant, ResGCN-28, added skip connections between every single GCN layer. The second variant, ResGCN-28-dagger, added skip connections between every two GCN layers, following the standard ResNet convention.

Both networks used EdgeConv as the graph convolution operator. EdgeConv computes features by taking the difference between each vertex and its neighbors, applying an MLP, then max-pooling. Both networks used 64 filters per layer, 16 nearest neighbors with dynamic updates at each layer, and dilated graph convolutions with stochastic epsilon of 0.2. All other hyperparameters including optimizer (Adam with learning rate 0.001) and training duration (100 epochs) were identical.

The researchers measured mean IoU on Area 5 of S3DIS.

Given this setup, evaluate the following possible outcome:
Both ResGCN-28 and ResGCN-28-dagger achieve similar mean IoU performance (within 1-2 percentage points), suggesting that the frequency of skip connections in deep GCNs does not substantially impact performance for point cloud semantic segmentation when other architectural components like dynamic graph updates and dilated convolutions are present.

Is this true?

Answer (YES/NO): NO